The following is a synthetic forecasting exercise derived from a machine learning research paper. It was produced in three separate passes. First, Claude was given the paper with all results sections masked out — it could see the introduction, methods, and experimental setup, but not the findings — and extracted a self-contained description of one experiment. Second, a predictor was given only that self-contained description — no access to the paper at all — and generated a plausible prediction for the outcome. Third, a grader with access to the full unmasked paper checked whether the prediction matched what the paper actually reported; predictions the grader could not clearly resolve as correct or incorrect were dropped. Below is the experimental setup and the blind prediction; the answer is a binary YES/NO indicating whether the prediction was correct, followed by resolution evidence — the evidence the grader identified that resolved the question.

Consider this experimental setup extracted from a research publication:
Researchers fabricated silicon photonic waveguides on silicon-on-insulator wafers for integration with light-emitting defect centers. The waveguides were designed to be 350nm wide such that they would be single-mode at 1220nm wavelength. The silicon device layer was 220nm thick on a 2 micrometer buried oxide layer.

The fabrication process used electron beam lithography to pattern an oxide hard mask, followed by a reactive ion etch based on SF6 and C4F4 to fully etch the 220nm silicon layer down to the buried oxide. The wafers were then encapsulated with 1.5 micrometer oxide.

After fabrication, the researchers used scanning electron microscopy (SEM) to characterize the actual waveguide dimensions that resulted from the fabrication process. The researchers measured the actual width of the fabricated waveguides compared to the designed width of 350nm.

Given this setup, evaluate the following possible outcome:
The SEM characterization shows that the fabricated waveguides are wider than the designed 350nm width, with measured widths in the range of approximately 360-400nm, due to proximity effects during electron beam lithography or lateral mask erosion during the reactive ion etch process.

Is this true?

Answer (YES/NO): YES